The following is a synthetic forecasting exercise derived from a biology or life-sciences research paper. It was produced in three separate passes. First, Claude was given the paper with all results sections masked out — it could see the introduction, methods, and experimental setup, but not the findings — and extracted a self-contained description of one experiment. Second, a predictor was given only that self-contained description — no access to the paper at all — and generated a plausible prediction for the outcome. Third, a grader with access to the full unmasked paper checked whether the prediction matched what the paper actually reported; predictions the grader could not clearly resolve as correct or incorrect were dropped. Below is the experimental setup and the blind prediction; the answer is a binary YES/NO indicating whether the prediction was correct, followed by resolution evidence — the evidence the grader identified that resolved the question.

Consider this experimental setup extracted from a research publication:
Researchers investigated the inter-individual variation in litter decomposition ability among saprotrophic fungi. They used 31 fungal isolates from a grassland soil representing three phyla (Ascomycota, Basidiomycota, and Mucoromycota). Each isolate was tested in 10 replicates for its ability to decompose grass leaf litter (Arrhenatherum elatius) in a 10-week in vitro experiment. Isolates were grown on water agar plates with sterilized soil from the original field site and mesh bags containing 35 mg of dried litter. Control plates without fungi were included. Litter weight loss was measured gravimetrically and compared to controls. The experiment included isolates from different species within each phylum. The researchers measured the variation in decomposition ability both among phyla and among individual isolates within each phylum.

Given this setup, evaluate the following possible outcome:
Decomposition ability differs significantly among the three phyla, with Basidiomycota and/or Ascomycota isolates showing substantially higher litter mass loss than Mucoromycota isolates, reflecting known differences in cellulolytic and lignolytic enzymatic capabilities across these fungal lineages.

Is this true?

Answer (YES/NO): YES